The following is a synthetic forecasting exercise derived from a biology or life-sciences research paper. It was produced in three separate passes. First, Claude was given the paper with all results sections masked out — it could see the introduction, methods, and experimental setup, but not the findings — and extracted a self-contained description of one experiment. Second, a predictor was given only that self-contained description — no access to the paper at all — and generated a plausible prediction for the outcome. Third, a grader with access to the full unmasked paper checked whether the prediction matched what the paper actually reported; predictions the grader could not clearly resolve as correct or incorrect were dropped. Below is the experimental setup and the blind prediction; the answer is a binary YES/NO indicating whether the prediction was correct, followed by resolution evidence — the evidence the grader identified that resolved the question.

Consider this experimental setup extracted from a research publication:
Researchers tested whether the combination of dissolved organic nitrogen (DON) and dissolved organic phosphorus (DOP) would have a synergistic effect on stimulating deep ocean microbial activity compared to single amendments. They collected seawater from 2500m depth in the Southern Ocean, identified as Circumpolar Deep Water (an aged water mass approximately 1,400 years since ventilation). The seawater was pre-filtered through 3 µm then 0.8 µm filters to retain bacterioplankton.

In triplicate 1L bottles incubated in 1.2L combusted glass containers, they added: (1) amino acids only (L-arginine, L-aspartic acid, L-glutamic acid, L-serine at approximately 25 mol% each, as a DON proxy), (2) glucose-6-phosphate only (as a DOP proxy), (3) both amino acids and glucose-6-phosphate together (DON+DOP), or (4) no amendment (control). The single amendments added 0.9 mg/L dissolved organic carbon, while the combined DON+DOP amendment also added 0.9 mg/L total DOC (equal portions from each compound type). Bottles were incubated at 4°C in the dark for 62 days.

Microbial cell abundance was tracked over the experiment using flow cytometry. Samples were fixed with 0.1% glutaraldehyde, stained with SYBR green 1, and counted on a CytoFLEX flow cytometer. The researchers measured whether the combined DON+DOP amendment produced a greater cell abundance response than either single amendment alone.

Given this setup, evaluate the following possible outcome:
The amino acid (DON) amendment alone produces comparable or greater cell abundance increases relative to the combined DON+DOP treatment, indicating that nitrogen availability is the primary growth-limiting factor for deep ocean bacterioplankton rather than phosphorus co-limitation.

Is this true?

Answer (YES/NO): NO